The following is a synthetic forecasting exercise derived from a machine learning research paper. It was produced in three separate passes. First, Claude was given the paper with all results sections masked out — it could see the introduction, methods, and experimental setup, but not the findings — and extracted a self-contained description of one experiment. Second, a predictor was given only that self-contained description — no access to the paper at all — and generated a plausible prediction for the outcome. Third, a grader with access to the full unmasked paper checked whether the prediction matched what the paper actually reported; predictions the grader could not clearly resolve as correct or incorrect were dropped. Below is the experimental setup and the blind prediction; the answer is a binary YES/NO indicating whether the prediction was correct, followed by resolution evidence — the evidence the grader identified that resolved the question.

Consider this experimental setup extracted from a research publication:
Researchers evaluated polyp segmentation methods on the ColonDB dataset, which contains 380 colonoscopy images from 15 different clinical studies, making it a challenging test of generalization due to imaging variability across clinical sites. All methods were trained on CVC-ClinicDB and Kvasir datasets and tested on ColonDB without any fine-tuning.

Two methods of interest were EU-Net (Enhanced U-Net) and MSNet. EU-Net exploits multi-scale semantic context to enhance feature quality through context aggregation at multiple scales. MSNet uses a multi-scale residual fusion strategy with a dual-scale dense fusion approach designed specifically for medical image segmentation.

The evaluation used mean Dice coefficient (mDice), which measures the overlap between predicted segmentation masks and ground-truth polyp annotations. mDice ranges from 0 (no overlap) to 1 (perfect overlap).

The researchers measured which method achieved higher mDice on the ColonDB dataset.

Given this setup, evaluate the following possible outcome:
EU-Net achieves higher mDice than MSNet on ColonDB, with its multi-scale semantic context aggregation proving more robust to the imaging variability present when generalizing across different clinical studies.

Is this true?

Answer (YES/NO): YES